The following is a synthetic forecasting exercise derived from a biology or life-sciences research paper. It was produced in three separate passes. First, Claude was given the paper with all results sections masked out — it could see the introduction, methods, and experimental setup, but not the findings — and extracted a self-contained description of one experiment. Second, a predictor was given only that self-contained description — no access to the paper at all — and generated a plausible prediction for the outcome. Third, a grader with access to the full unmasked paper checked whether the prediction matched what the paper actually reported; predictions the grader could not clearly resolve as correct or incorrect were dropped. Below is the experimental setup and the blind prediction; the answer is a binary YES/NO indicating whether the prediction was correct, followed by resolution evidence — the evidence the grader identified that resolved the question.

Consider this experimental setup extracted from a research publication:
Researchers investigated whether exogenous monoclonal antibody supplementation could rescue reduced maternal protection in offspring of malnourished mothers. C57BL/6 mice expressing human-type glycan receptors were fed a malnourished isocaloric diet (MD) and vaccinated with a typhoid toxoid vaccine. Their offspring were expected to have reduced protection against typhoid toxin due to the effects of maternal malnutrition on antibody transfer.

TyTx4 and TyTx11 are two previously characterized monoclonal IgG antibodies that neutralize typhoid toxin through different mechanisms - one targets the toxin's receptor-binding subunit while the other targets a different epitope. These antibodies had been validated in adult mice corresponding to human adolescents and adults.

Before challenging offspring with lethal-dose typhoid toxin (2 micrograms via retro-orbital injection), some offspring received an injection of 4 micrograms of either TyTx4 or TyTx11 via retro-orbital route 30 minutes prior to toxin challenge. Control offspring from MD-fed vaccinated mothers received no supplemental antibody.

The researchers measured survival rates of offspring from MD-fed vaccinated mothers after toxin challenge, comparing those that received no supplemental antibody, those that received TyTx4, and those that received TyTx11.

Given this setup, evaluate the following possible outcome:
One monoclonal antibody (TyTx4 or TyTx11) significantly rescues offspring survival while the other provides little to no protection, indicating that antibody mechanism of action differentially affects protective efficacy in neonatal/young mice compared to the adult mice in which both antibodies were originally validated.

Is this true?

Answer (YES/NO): NO